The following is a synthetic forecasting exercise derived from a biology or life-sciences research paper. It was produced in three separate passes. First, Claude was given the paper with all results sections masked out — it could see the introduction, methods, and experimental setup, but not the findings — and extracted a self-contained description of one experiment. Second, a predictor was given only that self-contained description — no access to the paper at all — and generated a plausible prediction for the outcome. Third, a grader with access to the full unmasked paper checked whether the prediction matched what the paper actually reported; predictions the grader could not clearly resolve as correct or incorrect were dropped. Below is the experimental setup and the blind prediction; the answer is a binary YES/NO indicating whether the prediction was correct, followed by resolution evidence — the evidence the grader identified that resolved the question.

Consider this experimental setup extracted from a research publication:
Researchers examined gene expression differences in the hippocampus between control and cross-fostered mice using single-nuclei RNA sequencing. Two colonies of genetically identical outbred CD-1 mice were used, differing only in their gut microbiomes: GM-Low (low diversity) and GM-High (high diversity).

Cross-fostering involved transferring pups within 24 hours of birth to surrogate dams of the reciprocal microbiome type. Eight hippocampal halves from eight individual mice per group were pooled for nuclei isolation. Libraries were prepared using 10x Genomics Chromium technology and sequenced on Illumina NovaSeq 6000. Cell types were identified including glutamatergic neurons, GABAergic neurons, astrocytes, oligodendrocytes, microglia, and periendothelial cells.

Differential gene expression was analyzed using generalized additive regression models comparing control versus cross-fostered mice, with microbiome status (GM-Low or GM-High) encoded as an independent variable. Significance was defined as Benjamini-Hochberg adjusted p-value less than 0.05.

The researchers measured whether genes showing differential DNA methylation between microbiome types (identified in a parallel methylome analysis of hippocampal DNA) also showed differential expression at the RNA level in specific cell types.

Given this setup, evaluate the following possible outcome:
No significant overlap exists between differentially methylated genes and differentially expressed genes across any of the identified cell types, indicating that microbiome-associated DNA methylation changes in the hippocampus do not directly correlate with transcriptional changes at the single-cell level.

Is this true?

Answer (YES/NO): NO